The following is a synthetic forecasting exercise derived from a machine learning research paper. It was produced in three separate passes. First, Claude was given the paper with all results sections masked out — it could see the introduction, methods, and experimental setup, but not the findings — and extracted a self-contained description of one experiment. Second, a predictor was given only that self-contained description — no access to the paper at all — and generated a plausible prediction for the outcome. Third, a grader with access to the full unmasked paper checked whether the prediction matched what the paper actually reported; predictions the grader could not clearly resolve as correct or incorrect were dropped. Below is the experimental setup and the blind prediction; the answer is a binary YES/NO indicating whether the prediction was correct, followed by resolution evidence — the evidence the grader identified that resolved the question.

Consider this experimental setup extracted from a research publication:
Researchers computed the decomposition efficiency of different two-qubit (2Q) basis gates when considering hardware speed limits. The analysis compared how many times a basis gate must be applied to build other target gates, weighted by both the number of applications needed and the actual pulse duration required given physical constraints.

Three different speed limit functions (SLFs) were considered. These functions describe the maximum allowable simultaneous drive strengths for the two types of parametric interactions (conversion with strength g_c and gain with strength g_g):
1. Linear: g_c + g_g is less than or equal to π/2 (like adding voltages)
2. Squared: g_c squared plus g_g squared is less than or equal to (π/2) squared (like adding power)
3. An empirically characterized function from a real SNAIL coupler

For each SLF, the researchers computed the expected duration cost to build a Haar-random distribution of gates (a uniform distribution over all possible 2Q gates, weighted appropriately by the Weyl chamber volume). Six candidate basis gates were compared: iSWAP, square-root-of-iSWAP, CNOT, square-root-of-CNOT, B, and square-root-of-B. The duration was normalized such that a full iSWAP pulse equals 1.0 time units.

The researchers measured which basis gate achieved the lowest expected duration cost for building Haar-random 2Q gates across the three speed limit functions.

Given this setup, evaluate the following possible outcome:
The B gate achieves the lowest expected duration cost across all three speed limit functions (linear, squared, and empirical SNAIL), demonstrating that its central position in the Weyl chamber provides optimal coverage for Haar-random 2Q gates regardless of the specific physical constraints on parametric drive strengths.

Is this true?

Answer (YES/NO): NO